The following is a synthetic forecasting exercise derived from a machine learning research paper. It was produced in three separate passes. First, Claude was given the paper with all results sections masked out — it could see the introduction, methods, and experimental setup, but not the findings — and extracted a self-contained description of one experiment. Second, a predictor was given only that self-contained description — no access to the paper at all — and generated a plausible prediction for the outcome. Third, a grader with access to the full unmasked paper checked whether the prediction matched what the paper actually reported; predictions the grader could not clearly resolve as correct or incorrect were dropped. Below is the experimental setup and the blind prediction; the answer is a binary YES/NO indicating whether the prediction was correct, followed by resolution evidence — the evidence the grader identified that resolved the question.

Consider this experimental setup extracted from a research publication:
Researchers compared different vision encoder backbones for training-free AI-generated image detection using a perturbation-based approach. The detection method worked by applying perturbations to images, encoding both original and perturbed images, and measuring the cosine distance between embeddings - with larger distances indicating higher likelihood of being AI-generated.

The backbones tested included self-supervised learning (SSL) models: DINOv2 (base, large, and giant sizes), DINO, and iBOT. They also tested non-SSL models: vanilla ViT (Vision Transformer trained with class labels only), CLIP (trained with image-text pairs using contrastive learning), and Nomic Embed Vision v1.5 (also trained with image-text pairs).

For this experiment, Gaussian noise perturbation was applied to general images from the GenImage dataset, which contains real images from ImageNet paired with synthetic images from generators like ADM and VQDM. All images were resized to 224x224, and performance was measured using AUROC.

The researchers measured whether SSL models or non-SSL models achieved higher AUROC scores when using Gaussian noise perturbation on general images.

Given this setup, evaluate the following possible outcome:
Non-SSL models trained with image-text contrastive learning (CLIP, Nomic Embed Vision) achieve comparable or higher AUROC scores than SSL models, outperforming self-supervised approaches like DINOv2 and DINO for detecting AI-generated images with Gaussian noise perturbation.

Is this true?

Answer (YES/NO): NO